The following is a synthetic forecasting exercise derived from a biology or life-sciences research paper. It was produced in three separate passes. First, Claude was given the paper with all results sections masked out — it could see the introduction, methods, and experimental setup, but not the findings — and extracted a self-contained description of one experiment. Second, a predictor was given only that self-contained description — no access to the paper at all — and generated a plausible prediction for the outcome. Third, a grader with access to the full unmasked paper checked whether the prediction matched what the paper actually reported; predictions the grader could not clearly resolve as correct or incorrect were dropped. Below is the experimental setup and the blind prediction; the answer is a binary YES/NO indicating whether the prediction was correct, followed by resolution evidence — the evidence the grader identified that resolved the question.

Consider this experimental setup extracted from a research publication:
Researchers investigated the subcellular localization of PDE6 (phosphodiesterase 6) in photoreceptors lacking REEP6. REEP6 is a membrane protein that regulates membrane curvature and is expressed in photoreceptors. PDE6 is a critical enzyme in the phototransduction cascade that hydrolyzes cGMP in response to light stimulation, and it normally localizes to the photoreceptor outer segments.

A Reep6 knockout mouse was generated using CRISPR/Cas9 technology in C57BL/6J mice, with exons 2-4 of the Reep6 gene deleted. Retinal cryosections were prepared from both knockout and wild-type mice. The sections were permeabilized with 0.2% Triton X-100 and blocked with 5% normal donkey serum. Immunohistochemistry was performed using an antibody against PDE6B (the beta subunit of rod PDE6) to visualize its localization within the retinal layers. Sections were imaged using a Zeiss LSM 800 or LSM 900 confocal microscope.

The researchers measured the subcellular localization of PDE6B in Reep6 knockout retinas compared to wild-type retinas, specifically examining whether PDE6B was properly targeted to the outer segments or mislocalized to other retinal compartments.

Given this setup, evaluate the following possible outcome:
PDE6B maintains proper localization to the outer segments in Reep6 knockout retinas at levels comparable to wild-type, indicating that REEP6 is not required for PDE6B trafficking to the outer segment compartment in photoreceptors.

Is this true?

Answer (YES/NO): YES